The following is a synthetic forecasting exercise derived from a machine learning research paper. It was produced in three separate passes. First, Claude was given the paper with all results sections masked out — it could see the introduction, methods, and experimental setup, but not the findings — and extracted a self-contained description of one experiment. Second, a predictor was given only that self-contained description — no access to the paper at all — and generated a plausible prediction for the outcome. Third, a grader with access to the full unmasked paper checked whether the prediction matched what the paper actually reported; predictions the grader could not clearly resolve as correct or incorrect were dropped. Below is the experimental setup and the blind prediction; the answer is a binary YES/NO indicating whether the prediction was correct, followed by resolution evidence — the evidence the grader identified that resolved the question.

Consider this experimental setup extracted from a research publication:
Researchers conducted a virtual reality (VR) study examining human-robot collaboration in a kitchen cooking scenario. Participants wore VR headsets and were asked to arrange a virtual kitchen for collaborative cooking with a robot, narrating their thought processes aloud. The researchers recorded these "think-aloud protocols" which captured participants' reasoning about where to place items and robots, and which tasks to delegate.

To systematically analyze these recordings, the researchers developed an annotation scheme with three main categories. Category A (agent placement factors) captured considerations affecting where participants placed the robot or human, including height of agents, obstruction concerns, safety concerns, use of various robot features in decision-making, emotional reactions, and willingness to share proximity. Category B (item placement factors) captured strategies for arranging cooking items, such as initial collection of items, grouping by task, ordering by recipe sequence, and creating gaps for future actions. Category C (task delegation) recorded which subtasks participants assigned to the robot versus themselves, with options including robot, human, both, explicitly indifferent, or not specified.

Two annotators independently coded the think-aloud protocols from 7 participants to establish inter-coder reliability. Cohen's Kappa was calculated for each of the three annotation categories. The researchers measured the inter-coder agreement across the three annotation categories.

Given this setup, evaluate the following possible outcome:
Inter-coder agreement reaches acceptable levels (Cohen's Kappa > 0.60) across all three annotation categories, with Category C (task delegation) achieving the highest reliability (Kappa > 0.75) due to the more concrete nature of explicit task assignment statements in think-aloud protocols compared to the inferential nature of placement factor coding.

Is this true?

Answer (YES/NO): YES